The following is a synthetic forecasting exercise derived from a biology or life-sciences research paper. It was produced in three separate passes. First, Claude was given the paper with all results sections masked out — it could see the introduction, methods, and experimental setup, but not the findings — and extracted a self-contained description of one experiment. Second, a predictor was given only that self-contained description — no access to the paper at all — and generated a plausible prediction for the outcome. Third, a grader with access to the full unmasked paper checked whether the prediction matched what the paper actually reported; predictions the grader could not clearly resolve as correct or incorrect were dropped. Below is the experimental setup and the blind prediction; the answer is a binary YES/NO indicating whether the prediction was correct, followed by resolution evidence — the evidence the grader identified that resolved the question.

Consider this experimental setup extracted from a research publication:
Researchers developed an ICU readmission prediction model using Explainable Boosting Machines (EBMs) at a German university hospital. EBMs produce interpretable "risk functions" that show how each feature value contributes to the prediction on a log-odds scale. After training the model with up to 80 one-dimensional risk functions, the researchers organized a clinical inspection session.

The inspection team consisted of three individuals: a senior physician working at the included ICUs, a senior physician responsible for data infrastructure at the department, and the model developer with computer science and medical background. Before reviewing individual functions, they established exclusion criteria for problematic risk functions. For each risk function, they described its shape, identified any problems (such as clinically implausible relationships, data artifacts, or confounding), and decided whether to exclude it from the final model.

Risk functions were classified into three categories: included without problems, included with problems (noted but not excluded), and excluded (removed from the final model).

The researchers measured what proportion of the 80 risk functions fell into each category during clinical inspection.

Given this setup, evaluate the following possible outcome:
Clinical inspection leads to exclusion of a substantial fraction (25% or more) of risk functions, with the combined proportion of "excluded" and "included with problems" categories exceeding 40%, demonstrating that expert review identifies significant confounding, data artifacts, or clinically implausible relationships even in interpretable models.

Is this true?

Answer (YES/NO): NO